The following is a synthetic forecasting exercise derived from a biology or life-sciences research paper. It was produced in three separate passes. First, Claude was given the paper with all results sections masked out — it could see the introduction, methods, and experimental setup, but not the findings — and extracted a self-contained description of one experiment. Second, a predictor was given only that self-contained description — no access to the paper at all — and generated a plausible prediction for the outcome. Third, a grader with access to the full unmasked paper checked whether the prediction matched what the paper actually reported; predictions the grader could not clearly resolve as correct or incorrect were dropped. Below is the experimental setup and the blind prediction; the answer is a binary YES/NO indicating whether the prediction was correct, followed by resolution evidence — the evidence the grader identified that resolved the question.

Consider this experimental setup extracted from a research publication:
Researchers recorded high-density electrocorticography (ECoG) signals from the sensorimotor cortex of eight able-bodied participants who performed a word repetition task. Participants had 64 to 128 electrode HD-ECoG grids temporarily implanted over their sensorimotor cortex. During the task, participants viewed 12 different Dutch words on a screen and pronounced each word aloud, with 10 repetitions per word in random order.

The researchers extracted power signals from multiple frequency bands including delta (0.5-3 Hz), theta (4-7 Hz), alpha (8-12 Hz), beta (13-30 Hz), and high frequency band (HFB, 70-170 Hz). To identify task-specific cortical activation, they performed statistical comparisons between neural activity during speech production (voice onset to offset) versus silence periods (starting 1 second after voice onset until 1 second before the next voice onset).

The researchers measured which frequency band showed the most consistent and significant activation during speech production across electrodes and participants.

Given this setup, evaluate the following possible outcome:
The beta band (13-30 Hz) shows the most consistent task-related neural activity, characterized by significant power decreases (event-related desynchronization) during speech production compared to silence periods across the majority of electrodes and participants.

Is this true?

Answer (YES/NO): NO